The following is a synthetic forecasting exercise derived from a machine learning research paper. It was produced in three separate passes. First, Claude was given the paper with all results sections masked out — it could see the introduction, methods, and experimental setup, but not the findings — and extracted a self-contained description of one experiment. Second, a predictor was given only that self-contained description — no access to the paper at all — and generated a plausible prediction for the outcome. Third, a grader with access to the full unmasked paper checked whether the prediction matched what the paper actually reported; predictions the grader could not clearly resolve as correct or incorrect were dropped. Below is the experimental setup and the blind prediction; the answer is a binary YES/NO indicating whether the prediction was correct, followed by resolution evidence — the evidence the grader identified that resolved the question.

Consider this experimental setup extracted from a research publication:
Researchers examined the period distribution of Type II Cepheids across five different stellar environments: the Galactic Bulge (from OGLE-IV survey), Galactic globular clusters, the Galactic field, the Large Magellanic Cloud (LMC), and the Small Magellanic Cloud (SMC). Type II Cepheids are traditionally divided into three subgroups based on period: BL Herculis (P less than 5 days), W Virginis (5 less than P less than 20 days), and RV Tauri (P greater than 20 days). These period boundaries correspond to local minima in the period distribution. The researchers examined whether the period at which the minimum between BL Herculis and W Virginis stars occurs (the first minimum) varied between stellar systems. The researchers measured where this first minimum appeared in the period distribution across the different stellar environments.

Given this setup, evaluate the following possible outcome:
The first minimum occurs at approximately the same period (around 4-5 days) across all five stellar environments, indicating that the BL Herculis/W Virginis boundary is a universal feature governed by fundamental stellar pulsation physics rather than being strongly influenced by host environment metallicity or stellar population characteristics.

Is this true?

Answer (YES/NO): NO